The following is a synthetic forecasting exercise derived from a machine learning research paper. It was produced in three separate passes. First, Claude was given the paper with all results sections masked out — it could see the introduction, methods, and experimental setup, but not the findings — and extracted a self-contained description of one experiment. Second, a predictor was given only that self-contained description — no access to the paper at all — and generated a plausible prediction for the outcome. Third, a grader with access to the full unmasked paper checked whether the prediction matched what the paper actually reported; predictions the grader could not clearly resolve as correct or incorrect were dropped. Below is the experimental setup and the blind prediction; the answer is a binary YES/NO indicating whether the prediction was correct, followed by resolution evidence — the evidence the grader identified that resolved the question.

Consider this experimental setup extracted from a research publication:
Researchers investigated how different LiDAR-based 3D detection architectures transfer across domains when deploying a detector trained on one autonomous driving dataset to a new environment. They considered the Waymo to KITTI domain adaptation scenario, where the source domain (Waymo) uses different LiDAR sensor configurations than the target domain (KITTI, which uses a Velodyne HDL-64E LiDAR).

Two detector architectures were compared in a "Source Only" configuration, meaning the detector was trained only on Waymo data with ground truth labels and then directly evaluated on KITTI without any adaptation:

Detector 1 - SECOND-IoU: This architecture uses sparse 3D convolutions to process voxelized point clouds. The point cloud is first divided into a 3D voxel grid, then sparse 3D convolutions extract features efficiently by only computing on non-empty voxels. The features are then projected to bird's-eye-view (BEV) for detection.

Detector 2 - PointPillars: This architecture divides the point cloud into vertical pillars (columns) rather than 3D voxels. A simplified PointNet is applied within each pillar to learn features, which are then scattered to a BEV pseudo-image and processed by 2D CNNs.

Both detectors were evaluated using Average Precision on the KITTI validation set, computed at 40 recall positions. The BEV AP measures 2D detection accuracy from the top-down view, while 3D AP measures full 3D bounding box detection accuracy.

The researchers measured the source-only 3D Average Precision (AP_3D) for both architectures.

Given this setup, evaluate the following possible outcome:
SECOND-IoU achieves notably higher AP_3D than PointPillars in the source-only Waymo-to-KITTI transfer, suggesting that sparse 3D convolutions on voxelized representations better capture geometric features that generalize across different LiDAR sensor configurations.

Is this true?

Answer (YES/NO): YES